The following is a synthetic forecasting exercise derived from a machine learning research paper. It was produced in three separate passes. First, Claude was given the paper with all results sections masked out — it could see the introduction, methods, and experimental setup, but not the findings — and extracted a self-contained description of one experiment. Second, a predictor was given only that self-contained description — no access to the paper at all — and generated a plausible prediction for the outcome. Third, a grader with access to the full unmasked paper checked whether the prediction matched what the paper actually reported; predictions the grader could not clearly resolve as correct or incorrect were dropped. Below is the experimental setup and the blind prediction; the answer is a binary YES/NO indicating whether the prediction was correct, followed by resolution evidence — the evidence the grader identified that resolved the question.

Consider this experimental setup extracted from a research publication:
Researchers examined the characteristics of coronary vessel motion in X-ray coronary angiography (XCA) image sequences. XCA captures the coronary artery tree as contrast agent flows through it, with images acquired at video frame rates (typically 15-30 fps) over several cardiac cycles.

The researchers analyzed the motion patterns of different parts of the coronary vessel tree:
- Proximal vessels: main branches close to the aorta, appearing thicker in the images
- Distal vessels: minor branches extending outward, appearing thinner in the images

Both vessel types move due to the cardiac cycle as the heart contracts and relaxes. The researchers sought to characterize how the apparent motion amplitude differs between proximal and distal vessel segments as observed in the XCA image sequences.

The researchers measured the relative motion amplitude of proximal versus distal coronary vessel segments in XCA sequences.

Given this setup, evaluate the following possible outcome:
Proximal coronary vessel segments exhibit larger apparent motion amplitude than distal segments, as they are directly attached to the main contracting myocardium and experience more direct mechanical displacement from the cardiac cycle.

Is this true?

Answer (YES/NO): NO